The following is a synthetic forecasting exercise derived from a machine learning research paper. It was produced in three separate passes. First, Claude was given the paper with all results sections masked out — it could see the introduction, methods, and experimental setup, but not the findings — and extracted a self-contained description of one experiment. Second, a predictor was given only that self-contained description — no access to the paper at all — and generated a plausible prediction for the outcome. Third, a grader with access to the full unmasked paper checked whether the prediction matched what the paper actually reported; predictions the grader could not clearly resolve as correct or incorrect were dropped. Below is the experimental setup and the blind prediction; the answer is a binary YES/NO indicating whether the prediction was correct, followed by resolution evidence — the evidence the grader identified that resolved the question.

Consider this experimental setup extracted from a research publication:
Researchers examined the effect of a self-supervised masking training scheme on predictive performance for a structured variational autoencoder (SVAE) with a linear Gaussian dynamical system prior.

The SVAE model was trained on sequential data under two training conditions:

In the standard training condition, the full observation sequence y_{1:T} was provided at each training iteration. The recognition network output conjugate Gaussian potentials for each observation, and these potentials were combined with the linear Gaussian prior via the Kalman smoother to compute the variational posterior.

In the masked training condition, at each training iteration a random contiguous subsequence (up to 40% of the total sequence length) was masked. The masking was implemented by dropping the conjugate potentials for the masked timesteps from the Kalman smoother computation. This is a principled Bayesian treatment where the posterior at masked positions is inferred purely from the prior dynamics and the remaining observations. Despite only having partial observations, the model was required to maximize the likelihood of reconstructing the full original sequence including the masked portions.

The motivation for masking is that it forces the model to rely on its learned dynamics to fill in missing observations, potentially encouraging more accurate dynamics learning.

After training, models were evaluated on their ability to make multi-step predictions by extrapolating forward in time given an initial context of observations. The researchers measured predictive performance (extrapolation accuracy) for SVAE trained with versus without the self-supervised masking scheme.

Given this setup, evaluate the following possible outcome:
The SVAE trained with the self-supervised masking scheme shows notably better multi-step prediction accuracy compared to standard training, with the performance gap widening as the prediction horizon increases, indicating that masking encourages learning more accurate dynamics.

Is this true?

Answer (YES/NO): NO